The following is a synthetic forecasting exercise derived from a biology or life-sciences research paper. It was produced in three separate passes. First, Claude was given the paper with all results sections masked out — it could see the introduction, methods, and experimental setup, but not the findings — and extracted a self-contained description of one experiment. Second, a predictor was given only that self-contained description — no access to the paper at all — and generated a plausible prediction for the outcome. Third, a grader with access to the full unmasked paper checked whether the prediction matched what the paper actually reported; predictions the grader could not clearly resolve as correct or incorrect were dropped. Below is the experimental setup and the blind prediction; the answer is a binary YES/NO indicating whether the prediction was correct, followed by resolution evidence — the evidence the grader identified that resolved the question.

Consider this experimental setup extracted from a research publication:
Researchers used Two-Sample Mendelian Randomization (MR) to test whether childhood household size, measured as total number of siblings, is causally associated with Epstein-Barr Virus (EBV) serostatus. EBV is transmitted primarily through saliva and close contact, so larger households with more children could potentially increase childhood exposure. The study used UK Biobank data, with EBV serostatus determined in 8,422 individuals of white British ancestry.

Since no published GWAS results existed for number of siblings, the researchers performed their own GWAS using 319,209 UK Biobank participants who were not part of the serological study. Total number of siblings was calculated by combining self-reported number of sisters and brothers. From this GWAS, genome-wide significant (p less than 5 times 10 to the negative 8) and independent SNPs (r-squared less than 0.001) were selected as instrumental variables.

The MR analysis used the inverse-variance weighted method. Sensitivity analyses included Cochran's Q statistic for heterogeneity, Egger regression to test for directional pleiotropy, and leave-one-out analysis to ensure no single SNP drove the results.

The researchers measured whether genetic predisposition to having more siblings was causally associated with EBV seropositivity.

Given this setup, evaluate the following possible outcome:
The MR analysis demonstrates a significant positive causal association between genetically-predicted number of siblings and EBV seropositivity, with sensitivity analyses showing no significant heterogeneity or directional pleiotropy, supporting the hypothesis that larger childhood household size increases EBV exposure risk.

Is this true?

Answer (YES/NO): NO